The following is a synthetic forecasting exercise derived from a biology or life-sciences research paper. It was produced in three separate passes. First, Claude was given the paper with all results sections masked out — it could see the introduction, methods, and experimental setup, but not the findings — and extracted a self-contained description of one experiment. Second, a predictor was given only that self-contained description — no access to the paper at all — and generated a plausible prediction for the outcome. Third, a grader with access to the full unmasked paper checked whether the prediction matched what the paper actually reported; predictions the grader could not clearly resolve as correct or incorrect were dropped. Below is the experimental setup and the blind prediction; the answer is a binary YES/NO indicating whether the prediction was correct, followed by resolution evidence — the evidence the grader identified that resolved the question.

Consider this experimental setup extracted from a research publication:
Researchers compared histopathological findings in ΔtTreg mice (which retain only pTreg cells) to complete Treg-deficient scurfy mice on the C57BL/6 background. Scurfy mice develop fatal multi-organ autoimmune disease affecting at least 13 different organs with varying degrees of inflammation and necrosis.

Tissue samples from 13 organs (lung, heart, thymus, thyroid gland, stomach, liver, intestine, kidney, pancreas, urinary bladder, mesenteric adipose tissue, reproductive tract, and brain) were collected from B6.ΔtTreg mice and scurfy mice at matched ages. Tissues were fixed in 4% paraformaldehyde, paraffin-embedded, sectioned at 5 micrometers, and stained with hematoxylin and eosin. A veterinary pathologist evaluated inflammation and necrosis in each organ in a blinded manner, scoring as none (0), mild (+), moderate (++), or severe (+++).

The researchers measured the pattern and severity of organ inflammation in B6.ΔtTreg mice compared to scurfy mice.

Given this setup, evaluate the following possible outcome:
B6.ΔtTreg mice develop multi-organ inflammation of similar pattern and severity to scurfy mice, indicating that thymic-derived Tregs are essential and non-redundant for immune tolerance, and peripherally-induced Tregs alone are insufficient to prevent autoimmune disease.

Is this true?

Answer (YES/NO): NO